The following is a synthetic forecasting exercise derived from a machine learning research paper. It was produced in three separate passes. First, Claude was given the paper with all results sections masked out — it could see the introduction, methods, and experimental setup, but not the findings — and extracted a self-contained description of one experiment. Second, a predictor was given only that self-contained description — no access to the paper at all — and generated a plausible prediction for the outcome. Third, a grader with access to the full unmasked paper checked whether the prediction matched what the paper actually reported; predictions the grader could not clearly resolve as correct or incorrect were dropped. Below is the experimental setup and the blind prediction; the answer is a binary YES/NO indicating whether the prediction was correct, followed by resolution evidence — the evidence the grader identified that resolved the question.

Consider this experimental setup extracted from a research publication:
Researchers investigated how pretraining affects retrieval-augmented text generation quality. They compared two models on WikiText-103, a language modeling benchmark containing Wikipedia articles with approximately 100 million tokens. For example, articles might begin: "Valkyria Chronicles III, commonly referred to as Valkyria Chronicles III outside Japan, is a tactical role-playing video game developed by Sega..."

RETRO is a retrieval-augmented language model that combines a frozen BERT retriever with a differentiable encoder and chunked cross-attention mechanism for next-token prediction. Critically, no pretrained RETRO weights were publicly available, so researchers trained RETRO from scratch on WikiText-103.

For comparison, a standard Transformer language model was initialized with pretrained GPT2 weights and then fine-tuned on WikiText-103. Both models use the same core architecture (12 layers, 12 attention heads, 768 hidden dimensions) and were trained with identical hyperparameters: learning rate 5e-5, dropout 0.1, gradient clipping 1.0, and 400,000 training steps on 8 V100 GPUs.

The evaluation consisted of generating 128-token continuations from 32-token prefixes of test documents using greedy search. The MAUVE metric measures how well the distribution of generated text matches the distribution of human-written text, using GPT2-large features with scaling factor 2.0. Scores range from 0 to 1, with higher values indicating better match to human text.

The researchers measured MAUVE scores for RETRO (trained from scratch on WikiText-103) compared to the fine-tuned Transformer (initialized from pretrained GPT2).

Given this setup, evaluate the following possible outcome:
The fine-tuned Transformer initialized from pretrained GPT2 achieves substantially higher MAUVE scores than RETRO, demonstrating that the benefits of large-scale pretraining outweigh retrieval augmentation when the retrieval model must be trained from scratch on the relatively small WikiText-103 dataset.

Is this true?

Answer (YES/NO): NO